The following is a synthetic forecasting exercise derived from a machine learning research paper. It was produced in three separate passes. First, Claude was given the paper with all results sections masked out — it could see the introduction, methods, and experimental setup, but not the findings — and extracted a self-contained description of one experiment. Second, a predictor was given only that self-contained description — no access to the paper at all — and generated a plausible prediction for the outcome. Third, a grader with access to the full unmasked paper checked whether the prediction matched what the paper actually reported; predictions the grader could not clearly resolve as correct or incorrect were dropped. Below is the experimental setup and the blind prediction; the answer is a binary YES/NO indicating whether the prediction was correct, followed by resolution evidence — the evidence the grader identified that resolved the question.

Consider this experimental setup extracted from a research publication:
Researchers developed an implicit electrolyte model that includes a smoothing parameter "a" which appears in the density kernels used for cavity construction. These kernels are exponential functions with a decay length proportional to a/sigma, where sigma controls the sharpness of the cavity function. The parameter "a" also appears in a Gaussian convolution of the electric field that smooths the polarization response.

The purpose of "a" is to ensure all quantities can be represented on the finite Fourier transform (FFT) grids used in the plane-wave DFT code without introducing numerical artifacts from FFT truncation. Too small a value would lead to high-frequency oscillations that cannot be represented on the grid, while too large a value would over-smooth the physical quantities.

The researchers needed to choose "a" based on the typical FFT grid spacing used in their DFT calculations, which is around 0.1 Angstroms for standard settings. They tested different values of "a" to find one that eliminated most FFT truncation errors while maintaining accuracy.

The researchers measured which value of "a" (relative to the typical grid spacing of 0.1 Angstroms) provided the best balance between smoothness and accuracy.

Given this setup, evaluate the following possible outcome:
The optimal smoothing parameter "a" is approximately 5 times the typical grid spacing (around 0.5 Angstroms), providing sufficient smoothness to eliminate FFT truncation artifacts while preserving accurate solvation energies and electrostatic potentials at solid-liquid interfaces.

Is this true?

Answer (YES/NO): NO